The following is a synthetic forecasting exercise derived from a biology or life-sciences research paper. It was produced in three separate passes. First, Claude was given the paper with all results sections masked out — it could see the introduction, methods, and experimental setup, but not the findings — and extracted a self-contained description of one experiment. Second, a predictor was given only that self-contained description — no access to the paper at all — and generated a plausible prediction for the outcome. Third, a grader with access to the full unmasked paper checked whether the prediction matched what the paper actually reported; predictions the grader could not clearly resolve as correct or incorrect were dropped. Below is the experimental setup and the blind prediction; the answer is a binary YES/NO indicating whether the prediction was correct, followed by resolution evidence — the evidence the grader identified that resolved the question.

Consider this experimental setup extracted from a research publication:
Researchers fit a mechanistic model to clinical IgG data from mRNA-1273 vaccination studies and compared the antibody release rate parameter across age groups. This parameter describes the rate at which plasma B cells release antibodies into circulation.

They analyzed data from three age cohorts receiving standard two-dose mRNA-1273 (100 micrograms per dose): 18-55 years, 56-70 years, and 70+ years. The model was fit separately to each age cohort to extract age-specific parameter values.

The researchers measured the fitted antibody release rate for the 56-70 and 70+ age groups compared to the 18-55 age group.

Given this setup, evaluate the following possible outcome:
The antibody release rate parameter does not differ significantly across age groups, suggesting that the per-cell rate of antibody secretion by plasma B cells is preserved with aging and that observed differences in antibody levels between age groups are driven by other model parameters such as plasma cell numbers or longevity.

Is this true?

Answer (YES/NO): NO